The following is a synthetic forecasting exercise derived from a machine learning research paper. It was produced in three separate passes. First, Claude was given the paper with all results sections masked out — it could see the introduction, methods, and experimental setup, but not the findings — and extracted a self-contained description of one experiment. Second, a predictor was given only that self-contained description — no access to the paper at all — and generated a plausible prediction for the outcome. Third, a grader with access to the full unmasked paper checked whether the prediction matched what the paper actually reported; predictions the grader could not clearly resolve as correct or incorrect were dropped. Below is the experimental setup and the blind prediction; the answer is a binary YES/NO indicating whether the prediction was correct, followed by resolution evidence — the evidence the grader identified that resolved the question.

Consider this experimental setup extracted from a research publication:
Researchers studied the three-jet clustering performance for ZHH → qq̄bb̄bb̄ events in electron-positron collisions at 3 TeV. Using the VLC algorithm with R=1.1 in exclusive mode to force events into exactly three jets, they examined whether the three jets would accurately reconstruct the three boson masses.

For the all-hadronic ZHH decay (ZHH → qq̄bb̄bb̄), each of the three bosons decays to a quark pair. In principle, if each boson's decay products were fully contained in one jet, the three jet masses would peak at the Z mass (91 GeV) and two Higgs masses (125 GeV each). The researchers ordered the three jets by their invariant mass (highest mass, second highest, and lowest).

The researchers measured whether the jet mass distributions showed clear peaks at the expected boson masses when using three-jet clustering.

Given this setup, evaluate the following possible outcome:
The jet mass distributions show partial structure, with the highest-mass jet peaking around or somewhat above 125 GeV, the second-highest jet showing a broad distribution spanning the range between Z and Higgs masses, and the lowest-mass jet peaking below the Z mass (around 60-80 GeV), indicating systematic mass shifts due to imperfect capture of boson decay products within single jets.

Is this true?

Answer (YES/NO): NO